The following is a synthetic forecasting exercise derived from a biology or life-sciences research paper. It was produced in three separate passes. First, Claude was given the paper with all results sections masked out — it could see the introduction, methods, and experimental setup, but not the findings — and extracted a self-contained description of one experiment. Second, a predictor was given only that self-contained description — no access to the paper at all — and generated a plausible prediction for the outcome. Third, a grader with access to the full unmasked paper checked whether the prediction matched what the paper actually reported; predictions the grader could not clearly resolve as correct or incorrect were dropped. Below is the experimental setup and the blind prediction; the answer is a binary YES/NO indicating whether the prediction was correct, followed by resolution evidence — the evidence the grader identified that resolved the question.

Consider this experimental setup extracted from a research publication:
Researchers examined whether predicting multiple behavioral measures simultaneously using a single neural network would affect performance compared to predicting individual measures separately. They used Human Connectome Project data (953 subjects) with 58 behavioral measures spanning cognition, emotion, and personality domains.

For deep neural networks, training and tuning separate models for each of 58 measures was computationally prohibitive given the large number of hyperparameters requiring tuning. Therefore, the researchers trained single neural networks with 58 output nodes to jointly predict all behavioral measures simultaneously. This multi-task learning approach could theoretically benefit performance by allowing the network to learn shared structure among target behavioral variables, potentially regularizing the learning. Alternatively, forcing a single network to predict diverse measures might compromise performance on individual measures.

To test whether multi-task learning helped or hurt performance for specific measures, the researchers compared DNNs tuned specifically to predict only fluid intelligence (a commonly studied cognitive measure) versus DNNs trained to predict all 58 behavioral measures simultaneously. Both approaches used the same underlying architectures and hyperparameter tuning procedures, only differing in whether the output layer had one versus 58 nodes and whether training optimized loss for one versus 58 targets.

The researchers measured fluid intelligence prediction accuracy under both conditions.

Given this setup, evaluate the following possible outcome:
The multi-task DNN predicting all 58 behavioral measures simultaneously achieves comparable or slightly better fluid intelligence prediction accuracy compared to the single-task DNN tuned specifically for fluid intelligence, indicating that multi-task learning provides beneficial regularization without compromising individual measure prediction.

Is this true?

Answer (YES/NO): YES